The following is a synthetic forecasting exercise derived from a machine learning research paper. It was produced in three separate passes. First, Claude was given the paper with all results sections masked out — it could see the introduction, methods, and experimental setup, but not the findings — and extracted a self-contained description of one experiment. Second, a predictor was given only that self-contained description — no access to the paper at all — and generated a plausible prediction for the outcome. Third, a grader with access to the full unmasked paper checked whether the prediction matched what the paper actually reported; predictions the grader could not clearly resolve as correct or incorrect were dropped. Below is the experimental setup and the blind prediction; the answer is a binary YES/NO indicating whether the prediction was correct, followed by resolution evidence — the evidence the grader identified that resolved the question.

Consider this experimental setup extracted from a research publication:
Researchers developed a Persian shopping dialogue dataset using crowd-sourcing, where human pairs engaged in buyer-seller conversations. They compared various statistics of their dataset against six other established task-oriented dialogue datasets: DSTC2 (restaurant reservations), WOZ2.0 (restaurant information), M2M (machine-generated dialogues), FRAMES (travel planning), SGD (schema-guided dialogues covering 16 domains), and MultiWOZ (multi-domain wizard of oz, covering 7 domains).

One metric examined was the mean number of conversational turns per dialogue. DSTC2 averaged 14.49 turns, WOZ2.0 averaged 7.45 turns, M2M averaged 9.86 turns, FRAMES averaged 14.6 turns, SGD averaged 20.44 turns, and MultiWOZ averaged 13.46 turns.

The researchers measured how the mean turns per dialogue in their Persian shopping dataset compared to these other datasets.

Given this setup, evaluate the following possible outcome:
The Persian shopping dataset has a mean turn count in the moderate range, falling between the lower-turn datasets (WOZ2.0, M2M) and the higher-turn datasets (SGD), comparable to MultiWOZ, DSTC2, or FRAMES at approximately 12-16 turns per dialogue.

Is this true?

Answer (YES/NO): NO